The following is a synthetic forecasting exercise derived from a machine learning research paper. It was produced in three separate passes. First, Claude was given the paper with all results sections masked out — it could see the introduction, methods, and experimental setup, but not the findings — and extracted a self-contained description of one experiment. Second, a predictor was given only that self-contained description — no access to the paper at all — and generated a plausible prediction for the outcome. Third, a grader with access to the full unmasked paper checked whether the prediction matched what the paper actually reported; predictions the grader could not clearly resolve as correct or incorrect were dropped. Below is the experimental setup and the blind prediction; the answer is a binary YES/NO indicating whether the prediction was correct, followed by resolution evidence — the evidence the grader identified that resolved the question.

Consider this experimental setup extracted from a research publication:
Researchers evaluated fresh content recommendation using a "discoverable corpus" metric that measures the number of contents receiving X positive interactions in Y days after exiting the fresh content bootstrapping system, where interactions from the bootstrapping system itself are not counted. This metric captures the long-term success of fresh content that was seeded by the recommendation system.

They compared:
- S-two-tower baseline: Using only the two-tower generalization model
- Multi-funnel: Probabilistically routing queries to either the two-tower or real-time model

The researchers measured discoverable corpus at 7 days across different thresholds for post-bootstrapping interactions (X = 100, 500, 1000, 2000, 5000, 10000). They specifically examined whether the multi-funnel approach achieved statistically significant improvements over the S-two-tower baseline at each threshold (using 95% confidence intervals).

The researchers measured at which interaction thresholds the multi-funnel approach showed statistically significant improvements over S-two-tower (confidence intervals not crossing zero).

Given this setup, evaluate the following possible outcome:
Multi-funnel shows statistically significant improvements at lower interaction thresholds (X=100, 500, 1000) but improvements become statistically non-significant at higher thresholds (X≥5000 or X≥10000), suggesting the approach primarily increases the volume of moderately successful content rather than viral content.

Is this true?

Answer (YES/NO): NO